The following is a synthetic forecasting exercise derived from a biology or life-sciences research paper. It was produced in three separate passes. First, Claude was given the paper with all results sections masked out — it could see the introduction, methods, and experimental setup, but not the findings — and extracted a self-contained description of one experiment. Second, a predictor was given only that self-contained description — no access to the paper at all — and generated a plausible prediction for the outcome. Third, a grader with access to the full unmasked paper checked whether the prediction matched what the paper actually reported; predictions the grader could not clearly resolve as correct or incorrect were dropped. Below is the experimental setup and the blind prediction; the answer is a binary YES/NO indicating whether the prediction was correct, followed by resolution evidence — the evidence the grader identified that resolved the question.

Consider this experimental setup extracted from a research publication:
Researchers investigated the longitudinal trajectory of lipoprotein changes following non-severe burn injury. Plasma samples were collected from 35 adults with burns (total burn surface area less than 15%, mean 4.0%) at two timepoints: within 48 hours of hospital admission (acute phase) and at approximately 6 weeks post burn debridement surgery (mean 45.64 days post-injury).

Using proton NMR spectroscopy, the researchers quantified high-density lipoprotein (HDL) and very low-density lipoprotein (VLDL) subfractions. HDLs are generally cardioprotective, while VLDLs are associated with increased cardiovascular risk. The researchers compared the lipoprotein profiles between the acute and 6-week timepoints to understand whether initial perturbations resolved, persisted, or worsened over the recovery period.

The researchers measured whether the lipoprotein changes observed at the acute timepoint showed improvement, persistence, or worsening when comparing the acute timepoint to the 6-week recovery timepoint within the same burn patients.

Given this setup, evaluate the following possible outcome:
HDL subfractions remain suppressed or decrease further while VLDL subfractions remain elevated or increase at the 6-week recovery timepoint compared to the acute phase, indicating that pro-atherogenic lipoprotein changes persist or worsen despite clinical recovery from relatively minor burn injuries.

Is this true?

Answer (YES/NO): NO